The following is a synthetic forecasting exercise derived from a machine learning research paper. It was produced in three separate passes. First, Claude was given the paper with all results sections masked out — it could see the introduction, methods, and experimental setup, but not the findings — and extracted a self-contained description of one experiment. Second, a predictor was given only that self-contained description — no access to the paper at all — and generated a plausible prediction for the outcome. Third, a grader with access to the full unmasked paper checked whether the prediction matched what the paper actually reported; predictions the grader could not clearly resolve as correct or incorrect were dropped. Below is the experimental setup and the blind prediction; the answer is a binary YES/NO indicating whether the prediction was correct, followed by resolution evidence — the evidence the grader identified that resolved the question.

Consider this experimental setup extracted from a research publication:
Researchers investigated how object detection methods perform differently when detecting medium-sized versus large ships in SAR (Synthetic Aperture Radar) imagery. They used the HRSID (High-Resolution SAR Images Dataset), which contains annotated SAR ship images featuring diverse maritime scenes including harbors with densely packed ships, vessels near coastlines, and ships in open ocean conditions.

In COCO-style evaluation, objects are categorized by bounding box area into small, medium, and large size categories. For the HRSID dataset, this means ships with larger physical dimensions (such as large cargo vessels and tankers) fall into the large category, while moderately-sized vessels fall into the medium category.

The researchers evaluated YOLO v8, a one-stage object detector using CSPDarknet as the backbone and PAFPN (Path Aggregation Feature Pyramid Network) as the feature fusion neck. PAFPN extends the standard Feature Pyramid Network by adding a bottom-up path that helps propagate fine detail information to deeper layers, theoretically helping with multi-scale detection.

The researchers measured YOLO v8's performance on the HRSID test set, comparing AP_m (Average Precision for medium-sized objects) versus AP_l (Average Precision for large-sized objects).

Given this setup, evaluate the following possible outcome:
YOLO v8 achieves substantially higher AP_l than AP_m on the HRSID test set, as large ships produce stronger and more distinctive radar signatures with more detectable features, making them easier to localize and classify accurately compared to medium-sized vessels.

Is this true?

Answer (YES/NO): NO